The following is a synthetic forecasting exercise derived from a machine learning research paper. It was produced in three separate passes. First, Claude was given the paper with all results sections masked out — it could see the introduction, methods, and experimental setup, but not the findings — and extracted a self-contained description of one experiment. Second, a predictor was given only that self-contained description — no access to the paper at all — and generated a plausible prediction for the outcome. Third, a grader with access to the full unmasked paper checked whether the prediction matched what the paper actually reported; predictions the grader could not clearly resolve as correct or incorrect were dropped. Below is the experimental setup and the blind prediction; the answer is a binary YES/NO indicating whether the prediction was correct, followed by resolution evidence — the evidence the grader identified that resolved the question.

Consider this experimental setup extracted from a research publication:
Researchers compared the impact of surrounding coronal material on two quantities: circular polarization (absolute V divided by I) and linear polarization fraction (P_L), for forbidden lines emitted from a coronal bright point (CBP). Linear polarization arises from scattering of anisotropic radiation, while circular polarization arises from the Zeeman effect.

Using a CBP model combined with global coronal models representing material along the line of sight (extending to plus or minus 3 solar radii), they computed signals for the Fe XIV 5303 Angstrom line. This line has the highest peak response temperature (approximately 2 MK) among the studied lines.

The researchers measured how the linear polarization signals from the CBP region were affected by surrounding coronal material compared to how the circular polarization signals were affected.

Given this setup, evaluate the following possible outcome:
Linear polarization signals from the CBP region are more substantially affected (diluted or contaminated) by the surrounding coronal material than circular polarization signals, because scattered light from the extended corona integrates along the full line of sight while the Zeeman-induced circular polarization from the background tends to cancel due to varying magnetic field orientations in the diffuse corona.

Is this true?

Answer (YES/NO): NO